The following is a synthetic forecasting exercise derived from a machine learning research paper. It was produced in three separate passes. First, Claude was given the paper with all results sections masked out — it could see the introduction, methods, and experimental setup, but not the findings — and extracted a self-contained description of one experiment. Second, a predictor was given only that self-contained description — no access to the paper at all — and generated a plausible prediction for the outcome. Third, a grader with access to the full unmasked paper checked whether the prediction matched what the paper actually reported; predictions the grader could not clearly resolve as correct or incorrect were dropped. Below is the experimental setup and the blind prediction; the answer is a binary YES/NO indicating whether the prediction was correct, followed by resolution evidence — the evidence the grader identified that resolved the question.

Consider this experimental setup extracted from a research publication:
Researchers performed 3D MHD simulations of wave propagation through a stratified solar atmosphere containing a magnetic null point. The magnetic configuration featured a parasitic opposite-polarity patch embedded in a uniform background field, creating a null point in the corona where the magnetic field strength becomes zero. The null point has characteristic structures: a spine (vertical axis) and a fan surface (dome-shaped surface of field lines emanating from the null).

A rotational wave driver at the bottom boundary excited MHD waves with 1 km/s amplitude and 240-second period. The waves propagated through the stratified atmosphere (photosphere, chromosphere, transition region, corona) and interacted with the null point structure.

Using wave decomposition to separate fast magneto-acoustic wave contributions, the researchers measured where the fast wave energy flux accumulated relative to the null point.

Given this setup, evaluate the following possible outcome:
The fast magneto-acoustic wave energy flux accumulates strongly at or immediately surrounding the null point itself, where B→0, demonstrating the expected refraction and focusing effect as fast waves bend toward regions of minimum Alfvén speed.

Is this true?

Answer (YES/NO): YES